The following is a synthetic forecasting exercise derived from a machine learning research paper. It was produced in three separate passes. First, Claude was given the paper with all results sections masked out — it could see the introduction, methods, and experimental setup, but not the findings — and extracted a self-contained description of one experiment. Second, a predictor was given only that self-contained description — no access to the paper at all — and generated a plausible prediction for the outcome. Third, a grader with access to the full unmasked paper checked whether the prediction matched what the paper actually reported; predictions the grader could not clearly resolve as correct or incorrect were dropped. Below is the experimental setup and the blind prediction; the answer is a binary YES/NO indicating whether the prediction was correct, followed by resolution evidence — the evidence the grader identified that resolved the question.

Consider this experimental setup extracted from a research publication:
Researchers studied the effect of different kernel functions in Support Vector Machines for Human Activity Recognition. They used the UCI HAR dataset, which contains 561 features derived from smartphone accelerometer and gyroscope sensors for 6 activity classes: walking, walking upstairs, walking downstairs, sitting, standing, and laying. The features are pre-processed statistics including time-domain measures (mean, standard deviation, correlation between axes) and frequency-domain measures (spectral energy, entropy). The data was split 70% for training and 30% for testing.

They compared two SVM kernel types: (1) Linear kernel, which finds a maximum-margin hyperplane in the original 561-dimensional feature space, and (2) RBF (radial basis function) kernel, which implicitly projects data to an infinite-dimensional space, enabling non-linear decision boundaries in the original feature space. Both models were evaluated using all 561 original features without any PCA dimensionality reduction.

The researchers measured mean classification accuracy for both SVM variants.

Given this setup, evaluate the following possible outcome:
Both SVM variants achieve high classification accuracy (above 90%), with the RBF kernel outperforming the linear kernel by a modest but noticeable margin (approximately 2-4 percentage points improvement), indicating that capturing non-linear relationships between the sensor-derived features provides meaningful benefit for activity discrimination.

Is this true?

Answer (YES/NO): NO